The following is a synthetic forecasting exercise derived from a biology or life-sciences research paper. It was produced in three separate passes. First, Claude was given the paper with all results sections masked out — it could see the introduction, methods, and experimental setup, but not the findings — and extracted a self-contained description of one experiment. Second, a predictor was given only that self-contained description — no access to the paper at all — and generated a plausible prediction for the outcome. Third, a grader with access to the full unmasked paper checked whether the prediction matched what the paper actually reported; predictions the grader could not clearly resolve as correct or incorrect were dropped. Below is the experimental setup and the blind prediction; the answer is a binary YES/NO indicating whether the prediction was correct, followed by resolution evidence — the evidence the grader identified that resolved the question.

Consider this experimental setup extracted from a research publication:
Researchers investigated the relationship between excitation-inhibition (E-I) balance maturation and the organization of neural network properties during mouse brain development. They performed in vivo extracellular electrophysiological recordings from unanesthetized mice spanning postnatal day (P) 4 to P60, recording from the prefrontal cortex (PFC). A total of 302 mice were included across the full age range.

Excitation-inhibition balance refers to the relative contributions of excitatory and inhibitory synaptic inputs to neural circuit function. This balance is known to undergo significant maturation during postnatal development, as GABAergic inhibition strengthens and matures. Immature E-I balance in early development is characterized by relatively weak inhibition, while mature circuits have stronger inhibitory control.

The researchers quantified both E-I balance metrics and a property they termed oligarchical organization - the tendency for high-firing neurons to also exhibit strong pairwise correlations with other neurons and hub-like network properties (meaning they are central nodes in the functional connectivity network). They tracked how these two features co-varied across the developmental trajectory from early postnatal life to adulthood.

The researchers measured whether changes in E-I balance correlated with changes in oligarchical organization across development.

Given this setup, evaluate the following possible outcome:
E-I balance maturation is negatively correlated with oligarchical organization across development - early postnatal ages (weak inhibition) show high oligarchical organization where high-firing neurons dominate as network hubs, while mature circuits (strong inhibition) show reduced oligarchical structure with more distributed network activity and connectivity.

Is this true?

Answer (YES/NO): YES